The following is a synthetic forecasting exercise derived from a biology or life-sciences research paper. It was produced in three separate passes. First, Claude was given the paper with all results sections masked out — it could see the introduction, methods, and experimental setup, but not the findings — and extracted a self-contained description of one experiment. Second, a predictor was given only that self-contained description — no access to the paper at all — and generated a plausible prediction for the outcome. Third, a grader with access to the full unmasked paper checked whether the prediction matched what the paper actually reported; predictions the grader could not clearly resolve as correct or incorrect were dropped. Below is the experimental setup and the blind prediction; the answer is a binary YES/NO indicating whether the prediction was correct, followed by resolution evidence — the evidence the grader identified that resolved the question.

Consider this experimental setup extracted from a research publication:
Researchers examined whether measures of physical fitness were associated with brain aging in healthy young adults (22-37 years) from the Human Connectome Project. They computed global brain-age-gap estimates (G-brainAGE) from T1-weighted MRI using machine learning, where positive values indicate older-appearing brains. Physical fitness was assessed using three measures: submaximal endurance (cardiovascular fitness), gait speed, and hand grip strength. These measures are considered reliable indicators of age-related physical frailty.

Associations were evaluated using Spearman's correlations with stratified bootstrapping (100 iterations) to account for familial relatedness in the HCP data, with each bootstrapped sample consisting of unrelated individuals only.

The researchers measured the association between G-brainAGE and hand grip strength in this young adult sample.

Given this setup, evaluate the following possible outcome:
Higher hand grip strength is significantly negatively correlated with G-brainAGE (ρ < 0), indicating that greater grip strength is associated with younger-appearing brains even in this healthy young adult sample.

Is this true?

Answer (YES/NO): NO